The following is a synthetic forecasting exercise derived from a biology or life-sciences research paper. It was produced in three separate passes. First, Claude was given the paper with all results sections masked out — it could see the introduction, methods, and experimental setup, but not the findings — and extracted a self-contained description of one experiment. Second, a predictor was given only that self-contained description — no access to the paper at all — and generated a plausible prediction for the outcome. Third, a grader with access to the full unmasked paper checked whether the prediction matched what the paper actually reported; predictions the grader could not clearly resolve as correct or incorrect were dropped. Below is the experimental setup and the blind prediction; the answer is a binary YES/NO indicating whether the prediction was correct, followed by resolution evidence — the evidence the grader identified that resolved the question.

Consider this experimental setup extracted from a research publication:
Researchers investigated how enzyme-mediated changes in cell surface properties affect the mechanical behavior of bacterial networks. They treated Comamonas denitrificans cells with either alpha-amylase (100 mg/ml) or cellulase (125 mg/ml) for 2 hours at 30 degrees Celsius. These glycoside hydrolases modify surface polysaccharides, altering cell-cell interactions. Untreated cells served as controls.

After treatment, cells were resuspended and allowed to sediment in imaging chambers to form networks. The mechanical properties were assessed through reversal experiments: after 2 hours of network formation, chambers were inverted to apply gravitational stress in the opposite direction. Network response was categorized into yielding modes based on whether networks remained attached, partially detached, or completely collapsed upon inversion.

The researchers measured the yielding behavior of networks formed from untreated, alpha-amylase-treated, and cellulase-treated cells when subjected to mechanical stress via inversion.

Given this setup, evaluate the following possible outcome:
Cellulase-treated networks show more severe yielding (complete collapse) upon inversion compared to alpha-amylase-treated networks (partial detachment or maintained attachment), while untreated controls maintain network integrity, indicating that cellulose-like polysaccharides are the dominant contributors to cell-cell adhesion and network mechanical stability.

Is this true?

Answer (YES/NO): NO